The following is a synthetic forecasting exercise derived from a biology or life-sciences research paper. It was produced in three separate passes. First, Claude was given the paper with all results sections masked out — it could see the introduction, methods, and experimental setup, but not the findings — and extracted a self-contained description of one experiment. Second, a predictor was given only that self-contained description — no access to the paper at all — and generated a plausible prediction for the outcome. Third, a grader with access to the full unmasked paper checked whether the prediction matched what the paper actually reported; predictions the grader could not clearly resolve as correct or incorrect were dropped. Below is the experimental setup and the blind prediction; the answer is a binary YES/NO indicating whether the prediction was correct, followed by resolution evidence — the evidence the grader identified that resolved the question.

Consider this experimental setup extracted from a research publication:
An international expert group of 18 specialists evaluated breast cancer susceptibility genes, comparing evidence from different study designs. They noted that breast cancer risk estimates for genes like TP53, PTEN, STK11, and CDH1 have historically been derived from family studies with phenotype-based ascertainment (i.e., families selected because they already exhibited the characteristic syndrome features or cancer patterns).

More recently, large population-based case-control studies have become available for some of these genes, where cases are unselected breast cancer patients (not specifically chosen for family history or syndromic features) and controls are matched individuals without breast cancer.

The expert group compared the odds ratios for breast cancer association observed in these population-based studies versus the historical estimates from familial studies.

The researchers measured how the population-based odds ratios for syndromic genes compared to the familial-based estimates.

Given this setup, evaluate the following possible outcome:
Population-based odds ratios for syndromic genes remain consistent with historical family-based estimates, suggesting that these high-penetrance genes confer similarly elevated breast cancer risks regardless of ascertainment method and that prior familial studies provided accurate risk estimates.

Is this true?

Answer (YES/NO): NO